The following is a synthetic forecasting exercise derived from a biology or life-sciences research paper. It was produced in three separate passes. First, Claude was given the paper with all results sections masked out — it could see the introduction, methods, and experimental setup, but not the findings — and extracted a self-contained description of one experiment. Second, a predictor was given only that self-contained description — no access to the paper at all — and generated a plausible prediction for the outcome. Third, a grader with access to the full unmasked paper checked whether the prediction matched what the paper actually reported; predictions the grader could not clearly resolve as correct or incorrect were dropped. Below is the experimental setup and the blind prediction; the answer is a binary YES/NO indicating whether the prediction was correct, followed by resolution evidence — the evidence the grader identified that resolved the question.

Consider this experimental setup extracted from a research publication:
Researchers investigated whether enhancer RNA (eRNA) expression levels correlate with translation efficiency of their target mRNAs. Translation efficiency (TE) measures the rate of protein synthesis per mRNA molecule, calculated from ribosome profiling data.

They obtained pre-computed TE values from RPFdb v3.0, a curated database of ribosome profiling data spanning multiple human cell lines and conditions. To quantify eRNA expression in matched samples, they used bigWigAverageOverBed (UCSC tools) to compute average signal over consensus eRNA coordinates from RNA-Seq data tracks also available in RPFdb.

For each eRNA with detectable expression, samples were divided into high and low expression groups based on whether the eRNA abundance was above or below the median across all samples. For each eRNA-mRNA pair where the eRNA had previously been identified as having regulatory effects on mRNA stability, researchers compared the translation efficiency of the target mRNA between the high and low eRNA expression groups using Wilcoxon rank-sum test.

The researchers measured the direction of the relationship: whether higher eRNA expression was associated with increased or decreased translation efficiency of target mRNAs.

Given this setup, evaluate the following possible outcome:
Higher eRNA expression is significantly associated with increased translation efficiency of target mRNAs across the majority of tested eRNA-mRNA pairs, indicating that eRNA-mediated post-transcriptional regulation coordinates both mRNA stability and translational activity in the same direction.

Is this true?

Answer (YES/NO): NO